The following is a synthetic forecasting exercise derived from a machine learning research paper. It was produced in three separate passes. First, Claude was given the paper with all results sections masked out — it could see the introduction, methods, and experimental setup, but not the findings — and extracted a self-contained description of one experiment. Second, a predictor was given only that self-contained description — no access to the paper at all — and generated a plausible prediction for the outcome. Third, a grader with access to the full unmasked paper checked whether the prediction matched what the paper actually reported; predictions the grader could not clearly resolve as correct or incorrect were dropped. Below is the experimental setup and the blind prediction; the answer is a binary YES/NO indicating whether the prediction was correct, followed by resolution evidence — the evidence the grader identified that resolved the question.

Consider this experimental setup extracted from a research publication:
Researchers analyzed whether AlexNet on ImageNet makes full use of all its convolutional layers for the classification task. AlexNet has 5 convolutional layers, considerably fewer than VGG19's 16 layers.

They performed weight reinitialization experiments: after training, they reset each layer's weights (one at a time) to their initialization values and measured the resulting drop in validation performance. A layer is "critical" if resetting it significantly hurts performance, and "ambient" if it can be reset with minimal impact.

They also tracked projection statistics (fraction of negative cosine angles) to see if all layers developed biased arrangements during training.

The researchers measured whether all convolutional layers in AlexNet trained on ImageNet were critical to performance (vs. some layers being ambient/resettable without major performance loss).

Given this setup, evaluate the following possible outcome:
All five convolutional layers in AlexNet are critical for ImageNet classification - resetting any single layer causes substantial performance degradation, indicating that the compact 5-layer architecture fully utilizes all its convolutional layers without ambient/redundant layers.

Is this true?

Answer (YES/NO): YES